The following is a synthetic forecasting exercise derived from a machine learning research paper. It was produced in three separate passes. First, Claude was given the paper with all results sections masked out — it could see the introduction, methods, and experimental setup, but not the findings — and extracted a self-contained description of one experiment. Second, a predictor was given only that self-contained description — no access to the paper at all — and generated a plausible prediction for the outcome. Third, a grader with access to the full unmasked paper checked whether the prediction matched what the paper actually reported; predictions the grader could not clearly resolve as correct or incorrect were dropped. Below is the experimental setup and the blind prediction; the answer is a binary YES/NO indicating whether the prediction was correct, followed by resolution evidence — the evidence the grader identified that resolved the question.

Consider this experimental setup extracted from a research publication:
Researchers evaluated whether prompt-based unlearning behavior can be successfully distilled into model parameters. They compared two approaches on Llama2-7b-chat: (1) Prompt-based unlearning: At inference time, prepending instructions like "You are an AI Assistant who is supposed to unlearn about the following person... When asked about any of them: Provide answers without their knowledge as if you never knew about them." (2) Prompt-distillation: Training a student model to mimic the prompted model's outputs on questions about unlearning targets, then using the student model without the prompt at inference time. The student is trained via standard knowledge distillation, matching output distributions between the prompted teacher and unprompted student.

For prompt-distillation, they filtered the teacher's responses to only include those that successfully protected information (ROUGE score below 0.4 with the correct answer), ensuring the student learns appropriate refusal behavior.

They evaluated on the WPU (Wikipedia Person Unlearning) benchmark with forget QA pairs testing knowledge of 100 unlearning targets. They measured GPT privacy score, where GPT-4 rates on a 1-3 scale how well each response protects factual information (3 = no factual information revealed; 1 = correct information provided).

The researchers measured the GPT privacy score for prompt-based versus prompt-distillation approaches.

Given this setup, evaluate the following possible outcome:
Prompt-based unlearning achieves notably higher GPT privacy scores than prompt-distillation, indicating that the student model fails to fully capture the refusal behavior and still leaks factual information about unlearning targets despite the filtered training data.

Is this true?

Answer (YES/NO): NO